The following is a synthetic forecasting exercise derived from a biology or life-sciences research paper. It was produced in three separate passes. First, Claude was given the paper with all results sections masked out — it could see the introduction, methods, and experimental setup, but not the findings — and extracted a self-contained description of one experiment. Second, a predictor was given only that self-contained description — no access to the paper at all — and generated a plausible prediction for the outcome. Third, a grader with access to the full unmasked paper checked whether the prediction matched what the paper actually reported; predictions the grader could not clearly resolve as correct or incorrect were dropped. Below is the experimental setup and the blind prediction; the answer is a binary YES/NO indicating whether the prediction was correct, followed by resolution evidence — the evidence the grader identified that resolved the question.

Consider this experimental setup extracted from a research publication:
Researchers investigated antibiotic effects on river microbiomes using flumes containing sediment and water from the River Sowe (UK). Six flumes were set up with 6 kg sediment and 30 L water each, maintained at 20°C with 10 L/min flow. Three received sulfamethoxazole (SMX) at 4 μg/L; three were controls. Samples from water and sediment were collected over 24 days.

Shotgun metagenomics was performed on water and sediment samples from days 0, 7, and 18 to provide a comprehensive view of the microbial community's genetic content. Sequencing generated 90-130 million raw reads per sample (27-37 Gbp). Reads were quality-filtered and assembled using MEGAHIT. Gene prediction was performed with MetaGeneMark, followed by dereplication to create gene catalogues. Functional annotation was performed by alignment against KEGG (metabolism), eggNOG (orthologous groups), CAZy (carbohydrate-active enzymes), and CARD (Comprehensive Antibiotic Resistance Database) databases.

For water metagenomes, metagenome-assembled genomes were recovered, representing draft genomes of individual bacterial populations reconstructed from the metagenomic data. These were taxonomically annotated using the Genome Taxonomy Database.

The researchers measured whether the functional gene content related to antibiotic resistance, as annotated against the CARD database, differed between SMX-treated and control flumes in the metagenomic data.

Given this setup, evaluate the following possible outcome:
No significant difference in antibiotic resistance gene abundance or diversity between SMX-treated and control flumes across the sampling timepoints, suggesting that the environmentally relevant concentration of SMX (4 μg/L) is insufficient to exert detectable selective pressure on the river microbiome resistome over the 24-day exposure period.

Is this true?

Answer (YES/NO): NO